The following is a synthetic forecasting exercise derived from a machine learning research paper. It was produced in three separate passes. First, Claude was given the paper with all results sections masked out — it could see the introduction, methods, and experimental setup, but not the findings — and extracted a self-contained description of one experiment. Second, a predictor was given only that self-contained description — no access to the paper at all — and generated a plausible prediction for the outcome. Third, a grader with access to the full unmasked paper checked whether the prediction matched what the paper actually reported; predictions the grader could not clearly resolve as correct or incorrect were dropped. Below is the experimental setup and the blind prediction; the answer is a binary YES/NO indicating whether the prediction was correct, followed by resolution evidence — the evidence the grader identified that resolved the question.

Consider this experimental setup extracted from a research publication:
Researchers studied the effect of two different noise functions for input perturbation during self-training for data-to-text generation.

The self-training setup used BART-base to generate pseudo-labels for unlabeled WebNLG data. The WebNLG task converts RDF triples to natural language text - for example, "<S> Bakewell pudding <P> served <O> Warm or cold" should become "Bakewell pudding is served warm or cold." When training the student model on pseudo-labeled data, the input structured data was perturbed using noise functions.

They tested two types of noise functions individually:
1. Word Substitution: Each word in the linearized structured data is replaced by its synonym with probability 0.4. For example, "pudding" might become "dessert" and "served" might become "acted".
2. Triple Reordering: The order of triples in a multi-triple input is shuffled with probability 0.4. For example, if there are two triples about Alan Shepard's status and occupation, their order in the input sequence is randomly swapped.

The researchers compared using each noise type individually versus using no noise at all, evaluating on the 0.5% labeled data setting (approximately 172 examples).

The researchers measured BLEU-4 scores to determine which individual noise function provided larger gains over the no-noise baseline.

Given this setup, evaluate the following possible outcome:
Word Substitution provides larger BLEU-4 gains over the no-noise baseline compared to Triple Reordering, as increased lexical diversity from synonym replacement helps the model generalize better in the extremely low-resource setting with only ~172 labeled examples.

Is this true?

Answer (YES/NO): YES